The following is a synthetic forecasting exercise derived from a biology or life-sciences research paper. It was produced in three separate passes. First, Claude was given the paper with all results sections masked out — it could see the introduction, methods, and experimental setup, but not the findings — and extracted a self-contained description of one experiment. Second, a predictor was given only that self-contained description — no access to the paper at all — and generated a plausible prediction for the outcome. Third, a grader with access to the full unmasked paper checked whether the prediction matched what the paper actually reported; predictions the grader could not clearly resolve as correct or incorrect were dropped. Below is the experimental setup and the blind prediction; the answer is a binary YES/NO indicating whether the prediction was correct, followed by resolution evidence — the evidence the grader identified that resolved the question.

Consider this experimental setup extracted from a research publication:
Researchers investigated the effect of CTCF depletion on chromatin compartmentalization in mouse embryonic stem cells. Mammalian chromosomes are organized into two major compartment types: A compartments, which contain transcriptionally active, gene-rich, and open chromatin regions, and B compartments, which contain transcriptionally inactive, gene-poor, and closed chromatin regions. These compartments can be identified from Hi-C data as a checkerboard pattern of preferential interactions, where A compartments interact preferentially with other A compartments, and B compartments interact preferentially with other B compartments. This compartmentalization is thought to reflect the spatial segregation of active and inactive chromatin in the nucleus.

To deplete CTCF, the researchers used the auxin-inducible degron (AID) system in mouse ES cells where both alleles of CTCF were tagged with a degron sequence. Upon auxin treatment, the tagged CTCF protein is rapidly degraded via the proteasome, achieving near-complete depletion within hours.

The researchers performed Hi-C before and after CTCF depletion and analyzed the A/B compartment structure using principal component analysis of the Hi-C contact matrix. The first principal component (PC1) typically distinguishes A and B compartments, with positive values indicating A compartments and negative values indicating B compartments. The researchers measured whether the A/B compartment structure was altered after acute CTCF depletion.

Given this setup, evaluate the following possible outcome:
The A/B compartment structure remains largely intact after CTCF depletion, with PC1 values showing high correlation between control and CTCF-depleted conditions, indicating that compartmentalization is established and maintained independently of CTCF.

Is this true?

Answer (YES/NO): YES